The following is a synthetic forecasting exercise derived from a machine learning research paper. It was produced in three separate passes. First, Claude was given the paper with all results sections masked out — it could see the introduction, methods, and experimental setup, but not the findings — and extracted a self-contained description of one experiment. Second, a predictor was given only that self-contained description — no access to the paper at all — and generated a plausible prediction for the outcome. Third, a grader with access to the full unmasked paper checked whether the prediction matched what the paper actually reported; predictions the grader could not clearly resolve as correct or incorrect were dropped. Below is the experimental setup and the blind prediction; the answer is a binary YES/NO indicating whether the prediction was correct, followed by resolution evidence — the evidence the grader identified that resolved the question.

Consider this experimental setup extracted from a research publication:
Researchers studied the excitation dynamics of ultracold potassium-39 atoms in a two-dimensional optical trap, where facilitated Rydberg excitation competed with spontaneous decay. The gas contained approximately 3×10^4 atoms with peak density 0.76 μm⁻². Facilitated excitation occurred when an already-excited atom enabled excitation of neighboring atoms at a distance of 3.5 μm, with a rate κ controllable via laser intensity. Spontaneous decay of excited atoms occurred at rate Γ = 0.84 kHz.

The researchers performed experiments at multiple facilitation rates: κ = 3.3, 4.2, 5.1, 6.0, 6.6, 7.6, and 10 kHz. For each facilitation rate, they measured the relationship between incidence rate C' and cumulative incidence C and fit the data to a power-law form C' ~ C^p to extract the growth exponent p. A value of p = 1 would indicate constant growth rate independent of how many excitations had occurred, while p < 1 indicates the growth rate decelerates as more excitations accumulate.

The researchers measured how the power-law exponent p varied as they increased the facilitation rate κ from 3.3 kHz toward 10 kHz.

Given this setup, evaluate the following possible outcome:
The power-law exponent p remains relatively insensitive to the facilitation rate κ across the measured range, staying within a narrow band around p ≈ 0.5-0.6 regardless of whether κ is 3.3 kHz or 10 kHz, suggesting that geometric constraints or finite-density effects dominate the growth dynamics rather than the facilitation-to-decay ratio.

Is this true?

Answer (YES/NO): YES